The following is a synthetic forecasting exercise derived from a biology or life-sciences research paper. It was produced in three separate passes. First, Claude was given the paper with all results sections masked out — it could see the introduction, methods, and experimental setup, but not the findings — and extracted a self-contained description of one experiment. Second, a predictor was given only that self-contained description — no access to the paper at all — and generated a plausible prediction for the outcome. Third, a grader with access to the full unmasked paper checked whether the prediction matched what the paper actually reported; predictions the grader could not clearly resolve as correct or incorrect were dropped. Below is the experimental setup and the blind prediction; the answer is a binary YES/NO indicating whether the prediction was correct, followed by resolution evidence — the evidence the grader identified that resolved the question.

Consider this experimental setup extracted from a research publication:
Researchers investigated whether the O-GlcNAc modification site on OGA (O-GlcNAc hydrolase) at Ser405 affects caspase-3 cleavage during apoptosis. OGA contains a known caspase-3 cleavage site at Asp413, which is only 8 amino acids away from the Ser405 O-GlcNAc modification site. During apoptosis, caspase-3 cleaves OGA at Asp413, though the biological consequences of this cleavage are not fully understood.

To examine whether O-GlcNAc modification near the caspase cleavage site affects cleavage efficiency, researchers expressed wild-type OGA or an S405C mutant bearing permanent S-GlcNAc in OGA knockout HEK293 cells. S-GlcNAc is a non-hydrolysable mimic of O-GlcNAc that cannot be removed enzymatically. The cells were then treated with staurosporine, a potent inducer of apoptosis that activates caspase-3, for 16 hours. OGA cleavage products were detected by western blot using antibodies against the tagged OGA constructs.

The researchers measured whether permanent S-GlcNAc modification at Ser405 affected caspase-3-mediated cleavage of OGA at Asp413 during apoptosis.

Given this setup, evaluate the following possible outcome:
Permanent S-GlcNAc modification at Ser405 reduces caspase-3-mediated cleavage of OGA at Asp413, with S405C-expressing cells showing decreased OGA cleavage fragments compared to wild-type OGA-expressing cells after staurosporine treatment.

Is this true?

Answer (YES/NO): NO